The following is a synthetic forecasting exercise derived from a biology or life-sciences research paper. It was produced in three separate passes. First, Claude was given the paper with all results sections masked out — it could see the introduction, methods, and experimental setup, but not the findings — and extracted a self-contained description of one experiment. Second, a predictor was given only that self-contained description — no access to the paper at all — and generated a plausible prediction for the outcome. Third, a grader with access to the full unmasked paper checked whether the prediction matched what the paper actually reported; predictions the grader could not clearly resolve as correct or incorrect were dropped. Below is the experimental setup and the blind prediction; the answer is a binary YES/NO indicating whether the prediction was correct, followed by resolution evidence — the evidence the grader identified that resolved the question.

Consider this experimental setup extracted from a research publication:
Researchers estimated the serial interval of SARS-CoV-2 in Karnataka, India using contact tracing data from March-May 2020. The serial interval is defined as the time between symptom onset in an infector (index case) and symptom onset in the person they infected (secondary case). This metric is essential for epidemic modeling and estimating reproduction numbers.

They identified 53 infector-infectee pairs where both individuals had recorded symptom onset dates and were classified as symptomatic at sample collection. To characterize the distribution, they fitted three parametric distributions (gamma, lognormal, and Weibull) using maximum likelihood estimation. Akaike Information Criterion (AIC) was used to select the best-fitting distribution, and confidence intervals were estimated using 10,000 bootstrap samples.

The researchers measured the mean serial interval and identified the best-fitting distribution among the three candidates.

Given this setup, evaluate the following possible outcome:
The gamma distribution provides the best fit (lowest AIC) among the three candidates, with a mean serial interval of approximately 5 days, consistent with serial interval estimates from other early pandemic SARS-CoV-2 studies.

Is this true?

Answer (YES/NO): NO